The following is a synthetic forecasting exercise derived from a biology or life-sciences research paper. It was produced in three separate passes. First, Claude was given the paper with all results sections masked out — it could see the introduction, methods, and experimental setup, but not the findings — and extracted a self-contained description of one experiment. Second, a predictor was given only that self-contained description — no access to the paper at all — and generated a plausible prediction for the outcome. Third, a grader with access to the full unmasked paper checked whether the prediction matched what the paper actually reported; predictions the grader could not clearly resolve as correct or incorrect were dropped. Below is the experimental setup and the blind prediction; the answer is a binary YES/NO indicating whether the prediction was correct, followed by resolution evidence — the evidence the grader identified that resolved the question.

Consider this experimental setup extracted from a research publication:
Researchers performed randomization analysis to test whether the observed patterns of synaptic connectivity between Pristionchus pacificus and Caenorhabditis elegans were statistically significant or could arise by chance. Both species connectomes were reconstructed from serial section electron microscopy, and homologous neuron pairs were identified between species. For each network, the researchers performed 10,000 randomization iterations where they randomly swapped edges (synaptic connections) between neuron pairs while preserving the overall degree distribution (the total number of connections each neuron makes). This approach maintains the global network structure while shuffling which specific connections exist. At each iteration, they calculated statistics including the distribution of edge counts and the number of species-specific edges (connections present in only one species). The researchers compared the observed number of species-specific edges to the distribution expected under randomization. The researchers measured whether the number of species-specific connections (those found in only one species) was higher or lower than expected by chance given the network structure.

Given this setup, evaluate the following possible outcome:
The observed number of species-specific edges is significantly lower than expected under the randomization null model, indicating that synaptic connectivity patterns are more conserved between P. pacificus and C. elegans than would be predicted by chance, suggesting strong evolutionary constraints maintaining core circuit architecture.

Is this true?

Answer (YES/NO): NO